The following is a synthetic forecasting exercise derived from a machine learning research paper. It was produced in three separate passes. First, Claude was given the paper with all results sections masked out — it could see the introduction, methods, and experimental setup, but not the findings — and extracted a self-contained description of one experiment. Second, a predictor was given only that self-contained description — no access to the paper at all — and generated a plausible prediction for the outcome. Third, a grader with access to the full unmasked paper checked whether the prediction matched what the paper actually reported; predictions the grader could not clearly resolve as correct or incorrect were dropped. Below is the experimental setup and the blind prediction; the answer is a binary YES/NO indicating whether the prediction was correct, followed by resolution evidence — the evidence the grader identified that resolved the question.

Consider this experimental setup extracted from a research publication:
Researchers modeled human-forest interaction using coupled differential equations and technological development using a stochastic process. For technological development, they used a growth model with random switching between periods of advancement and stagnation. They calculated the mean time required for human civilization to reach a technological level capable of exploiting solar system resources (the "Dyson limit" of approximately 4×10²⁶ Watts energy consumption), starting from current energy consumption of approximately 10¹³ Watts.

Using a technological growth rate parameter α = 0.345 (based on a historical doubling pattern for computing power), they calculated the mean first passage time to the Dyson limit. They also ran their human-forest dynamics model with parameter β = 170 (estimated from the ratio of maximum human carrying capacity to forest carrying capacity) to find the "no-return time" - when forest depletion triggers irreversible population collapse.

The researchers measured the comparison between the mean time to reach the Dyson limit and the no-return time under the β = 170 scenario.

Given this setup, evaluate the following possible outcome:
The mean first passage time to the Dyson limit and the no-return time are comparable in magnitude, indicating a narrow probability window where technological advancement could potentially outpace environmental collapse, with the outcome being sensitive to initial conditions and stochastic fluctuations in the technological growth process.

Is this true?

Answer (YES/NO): NO